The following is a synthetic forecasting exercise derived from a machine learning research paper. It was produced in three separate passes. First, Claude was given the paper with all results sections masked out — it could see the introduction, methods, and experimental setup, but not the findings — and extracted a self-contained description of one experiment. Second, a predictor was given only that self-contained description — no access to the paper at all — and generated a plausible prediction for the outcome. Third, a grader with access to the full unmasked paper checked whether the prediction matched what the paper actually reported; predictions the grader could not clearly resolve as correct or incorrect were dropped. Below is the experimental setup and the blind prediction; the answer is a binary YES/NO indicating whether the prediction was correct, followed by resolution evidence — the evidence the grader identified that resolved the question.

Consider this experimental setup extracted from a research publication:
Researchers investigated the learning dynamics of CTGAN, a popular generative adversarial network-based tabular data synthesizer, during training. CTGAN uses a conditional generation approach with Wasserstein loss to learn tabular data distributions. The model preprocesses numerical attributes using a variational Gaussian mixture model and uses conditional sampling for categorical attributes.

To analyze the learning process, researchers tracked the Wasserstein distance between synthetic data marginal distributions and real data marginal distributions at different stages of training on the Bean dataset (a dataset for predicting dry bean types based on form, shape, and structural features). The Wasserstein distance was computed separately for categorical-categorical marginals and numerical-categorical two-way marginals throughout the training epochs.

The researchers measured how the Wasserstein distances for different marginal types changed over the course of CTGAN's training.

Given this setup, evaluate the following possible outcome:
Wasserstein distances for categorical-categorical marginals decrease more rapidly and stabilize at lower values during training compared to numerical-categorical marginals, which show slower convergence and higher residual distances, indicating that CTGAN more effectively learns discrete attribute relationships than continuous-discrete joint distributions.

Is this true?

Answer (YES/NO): NO